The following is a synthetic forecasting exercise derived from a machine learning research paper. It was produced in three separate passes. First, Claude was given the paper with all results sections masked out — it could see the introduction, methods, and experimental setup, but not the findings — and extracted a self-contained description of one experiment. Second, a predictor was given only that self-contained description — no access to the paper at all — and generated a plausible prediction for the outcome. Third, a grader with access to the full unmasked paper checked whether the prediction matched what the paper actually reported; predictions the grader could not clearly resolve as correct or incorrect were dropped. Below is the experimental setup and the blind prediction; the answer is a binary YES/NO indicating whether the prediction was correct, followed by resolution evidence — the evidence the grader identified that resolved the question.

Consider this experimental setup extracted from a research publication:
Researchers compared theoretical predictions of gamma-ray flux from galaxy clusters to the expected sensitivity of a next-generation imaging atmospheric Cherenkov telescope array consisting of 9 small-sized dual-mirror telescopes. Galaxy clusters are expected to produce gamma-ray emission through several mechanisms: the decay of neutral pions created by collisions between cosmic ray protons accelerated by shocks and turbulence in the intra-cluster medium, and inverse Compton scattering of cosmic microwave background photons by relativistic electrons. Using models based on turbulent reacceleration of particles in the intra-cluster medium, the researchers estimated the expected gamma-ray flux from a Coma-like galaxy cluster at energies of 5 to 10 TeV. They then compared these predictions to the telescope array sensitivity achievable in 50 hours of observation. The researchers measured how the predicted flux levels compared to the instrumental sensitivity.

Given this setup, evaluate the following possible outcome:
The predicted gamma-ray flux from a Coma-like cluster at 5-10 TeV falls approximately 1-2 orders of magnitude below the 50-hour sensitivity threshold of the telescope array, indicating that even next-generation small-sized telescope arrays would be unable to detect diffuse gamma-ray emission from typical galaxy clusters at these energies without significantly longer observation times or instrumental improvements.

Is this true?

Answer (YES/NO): YES